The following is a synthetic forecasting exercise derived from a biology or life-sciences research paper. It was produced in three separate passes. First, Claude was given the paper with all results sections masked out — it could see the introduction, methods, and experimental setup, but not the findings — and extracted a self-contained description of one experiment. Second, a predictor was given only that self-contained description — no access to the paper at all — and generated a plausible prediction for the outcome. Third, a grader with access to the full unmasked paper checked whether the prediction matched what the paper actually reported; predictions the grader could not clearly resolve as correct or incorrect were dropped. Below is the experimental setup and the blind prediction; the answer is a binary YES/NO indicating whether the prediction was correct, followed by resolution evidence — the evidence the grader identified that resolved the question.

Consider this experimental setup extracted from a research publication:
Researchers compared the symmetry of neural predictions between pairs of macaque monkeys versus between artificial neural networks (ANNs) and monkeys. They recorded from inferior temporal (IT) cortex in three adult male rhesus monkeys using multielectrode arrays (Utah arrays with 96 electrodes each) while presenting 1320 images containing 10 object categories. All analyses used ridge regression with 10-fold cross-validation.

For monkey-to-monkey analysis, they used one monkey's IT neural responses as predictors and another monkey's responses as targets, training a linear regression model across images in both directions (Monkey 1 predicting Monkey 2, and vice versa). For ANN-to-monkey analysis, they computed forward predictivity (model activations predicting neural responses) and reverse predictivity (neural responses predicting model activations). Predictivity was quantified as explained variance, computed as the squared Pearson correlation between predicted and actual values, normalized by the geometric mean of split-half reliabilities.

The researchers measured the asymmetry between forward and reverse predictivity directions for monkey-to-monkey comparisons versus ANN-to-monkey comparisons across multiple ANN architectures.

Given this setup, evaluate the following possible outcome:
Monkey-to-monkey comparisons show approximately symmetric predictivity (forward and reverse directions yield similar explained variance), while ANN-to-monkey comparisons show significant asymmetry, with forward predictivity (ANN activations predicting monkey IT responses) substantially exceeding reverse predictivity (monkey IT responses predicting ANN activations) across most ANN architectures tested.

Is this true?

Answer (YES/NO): YES